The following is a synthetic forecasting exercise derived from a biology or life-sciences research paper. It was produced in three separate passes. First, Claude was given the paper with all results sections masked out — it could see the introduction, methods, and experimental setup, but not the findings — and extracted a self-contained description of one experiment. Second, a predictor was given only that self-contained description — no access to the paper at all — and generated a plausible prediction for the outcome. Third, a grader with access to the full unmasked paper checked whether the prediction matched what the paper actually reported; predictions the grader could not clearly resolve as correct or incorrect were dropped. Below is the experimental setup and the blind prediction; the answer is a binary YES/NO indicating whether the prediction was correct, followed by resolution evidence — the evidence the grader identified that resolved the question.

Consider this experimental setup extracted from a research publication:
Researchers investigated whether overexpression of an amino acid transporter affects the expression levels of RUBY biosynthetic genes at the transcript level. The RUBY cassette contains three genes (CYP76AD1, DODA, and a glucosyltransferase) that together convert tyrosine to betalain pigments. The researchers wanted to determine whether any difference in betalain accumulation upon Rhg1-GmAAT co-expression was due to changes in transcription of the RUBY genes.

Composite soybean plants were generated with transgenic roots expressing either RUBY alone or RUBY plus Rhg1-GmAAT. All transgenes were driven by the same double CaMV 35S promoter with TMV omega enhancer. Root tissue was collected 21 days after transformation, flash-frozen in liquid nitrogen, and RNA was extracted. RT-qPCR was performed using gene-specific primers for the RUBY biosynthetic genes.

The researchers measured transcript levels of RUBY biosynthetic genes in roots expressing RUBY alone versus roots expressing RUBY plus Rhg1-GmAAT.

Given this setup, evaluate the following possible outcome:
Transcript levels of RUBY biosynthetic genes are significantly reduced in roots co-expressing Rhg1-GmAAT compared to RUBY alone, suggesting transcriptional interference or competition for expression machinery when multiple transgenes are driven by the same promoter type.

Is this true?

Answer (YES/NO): NO